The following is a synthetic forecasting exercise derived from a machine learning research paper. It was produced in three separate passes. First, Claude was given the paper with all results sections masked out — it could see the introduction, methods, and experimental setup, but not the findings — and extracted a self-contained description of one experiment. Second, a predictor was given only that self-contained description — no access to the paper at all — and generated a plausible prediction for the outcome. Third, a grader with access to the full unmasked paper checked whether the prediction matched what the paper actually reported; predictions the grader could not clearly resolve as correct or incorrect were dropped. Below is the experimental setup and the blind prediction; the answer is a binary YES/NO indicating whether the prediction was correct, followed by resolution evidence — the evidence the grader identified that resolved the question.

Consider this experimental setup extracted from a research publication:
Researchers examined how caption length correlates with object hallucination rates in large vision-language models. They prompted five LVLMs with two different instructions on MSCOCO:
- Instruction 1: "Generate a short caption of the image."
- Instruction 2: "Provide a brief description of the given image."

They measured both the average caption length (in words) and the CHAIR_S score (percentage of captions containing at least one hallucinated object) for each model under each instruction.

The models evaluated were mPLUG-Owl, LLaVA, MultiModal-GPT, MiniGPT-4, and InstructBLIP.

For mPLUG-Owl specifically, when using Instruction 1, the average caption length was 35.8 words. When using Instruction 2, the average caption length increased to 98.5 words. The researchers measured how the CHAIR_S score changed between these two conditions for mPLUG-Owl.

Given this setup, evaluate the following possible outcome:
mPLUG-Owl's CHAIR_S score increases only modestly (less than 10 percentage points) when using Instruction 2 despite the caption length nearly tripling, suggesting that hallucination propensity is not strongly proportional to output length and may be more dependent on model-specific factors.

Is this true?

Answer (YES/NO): NO